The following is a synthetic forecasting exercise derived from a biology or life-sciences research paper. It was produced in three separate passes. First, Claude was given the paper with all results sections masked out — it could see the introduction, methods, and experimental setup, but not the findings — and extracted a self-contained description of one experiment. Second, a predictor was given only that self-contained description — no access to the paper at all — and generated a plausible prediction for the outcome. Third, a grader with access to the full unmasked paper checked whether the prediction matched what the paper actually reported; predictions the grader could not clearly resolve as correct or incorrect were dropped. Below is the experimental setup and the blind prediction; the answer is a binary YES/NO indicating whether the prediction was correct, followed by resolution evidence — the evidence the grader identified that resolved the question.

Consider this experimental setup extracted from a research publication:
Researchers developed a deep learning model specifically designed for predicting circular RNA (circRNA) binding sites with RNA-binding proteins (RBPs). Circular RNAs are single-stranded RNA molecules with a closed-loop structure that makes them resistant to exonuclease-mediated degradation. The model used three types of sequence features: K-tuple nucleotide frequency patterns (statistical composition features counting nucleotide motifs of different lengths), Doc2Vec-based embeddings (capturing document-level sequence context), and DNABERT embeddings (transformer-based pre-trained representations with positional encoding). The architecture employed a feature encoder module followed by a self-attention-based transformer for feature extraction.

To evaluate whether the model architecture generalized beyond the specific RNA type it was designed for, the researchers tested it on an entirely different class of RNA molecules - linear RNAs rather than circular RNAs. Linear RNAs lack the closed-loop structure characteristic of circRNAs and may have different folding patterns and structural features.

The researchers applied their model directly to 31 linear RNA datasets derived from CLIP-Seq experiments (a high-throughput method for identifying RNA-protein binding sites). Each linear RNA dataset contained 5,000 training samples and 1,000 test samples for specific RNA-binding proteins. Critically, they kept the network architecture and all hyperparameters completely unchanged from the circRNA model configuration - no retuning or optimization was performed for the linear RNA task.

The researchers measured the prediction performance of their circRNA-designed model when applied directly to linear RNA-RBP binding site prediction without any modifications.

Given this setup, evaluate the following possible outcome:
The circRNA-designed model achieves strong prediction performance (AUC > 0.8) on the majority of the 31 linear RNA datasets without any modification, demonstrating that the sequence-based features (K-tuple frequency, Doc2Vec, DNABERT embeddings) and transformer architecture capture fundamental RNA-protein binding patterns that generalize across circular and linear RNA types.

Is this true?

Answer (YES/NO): YES